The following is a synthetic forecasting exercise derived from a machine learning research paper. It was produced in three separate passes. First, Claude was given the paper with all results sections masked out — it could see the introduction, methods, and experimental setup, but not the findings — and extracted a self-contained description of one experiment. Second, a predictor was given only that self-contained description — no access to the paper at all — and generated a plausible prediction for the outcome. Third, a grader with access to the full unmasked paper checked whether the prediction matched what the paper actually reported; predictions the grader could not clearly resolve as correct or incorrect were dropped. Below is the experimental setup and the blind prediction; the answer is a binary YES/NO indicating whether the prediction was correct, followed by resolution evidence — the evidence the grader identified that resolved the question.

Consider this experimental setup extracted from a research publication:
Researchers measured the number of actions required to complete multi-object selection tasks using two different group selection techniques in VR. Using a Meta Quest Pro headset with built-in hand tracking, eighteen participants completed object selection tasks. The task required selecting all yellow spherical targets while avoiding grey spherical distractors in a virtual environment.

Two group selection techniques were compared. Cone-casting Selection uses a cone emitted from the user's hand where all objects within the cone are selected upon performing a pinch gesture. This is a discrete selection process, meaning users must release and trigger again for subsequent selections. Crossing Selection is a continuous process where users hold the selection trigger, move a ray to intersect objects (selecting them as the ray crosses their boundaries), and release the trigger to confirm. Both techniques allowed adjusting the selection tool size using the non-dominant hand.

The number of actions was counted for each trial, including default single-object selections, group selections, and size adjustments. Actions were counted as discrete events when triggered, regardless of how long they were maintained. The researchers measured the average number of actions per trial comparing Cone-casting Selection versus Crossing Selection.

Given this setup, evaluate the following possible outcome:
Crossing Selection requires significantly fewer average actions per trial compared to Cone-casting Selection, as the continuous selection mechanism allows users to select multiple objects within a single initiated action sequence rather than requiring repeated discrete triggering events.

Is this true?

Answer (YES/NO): YES